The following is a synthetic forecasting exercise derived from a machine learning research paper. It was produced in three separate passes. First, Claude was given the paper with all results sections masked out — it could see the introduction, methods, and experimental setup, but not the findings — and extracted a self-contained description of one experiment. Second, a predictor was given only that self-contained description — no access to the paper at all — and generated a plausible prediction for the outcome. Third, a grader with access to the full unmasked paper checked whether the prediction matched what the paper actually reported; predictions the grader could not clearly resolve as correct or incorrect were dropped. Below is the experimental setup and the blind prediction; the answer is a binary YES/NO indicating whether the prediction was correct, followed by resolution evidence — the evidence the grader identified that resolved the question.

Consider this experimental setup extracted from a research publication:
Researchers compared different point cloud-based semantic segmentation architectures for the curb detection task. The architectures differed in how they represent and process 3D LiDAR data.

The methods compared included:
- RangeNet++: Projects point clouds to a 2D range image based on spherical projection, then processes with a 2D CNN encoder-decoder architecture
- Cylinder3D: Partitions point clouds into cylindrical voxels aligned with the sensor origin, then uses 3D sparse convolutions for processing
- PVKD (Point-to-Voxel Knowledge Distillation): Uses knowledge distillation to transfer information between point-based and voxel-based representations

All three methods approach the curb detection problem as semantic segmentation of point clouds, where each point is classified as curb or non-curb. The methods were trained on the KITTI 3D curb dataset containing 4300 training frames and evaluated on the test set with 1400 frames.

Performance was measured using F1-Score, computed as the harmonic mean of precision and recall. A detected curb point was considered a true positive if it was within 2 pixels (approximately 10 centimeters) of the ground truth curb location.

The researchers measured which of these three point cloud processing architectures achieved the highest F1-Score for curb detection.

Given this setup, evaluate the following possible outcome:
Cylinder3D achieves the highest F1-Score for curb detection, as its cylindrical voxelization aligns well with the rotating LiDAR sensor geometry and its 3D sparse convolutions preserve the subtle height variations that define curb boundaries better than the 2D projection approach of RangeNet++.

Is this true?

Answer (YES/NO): NO